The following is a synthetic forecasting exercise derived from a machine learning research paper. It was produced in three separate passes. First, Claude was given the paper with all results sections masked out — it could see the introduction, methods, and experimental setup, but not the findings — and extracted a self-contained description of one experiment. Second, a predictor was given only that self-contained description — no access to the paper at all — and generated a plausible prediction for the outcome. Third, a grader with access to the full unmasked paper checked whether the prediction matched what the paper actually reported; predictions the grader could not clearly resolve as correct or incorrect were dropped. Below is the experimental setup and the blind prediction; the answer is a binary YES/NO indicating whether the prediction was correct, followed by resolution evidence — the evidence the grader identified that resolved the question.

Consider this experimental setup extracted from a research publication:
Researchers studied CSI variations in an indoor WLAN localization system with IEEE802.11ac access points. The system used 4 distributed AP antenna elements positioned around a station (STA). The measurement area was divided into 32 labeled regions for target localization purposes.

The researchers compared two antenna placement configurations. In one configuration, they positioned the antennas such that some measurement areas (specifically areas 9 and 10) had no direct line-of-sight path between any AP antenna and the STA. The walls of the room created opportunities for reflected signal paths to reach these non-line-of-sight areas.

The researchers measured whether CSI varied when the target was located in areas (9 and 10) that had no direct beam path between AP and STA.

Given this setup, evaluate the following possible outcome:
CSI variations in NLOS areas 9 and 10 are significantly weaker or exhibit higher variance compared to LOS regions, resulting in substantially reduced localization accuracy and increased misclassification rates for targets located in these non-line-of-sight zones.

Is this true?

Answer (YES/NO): NO